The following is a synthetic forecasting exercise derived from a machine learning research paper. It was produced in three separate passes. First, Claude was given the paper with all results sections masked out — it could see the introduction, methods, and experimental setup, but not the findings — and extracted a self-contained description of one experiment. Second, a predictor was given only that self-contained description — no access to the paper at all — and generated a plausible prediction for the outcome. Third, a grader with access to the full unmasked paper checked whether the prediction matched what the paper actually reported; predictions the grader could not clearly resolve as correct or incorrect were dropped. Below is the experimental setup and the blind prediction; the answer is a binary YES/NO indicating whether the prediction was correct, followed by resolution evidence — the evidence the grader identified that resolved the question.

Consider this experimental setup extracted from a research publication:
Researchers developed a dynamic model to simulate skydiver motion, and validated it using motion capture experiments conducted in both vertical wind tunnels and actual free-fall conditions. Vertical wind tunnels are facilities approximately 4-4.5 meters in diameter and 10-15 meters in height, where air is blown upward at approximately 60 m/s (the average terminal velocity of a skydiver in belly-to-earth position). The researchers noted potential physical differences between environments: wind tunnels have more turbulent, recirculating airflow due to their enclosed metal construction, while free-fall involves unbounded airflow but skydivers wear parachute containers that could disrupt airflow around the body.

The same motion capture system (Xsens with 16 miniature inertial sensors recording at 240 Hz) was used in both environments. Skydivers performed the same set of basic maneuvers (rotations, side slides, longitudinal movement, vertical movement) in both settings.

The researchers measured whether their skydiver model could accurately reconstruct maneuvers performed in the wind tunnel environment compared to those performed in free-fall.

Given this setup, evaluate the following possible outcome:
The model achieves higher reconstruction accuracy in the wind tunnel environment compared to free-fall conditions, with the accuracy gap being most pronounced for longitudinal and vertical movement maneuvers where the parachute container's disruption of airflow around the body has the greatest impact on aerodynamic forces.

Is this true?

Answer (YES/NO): NO